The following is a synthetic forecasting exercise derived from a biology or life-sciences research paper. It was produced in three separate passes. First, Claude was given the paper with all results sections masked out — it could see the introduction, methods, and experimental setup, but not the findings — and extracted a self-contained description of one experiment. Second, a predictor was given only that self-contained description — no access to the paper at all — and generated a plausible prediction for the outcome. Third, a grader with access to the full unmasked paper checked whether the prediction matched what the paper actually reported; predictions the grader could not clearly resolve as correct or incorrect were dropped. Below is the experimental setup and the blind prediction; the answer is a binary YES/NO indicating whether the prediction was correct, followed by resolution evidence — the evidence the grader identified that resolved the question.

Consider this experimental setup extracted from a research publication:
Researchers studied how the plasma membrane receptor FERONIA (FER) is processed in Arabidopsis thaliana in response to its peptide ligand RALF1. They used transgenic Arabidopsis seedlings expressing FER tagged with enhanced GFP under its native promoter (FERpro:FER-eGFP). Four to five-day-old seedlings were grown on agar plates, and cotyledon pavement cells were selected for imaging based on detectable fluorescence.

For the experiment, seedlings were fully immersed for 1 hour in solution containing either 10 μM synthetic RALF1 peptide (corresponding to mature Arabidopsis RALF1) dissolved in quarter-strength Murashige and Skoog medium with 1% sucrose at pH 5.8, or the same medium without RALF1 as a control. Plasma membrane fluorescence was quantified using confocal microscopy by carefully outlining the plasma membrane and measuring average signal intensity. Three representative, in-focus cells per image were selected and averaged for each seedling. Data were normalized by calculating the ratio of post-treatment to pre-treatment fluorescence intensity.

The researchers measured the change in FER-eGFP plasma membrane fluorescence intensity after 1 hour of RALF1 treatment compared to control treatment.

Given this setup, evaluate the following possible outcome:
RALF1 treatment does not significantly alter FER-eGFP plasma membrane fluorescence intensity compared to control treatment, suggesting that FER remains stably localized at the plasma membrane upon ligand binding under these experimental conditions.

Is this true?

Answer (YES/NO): NO